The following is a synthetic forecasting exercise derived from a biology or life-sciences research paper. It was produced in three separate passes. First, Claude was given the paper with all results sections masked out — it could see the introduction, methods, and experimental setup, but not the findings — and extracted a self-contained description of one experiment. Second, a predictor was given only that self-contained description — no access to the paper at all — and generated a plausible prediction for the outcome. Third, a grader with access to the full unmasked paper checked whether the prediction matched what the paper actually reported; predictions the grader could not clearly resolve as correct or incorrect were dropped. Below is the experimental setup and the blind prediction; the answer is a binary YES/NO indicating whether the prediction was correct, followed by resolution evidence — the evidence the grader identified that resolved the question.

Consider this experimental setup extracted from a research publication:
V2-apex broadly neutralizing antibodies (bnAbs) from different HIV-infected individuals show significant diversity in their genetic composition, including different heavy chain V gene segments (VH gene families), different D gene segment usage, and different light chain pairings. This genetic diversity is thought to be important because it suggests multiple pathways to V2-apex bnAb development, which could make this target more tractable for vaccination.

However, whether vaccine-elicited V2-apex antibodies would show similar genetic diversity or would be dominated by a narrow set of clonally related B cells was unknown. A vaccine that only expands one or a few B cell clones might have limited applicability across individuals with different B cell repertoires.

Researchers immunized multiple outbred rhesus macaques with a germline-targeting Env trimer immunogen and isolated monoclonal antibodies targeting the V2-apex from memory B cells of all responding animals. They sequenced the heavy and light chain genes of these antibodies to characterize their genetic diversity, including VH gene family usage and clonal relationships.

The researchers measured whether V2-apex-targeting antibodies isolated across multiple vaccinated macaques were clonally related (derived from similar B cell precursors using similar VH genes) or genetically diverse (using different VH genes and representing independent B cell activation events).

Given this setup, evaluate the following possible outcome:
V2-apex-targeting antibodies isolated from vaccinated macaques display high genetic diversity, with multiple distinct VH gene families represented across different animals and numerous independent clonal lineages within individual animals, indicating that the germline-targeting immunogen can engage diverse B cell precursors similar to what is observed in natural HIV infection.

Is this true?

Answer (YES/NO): YES